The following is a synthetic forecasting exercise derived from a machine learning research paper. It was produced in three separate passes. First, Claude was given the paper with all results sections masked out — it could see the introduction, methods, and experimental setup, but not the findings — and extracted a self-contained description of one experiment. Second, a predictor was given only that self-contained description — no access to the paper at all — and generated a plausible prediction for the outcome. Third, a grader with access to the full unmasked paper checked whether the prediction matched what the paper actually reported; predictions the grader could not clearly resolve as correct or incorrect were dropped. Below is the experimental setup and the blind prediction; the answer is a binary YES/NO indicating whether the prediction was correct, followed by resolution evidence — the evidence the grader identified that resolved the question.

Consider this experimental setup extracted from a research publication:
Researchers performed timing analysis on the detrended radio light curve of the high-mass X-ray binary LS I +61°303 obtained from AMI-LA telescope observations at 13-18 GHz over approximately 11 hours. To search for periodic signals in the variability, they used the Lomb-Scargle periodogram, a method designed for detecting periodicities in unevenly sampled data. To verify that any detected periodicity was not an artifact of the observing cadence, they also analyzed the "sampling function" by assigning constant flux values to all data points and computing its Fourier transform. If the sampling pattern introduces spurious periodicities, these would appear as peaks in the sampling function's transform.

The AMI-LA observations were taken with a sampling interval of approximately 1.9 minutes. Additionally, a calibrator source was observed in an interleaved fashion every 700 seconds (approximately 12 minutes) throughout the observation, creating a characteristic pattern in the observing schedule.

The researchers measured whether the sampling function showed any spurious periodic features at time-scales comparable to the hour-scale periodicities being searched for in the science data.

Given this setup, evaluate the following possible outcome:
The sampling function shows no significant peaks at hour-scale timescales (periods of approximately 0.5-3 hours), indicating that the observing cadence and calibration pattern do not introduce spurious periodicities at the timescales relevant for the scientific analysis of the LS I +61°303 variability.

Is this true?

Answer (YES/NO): YES